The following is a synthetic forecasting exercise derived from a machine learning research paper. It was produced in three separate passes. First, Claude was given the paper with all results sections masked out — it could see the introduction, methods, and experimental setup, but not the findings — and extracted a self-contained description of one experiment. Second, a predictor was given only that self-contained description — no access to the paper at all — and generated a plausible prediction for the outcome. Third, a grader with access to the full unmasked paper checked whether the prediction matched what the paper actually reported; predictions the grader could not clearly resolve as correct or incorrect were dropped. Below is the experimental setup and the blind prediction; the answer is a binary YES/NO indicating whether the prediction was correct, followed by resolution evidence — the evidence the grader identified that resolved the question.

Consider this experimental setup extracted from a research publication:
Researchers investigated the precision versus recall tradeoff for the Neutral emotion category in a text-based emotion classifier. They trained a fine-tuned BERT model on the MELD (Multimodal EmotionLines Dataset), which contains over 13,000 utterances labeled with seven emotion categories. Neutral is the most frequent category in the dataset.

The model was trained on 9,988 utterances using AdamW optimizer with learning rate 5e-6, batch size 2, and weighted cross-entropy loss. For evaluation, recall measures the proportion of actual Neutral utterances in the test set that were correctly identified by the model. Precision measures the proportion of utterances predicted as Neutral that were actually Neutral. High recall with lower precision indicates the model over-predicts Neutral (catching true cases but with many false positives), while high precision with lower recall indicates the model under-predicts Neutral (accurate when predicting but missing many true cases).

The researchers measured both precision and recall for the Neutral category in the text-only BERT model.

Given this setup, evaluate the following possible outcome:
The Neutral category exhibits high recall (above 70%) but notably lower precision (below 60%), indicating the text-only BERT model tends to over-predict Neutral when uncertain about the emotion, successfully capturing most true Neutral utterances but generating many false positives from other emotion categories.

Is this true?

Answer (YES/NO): NO